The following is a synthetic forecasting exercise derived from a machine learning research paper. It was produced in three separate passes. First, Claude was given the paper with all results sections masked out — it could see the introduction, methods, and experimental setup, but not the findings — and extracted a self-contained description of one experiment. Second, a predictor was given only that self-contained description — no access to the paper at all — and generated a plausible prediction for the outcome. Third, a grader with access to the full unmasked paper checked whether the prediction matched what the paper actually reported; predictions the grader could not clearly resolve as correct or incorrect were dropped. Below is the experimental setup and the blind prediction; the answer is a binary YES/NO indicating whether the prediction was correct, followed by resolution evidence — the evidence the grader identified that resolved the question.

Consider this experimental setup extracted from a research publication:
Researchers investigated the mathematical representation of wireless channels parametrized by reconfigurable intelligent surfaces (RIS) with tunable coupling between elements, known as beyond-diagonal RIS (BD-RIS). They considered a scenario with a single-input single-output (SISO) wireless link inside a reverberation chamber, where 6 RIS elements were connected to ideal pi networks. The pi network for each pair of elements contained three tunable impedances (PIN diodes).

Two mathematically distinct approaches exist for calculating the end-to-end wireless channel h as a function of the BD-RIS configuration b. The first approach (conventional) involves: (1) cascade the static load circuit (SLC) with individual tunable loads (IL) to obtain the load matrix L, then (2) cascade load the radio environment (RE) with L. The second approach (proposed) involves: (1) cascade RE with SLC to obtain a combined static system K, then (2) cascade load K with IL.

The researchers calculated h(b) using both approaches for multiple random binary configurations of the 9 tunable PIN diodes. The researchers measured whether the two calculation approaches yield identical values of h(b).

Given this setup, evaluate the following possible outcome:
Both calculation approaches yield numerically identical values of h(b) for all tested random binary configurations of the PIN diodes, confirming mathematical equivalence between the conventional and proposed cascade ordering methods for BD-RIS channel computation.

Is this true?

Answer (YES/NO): YES